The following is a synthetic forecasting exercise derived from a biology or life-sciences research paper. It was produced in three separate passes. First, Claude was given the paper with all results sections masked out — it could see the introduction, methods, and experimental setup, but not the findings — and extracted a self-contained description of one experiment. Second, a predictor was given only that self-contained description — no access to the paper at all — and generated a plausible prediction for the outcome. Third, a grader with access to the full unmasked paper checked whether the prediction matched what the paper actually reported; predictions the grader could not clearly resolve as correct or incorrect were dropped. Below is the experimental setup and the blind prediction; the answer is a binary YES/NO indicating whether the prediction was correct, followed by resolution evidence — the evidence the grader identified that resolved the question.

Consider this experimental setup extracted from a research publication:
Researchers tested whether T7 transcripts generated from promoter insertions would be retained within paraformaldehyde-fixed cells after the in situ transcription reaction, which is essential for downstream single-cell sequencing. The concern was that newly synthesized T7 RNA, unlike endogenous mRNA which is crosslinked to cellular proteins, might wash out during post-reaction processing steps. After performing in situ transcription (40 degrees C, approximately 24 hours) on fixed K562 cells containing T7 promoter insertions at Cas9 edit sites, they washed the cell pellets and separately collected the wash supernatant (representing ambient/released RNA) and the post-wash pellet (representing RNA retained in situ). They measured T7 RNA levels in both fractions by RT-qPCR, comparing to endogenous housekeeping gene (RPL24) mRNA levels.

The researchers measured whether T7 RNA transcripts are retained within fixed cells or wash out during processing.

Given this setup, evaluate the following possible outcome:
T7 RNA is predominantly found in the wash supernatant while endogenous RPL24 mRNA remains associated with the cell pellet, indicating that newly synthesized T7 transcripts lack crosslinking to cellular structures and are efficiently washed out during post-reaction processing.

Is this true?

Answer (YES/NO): NO